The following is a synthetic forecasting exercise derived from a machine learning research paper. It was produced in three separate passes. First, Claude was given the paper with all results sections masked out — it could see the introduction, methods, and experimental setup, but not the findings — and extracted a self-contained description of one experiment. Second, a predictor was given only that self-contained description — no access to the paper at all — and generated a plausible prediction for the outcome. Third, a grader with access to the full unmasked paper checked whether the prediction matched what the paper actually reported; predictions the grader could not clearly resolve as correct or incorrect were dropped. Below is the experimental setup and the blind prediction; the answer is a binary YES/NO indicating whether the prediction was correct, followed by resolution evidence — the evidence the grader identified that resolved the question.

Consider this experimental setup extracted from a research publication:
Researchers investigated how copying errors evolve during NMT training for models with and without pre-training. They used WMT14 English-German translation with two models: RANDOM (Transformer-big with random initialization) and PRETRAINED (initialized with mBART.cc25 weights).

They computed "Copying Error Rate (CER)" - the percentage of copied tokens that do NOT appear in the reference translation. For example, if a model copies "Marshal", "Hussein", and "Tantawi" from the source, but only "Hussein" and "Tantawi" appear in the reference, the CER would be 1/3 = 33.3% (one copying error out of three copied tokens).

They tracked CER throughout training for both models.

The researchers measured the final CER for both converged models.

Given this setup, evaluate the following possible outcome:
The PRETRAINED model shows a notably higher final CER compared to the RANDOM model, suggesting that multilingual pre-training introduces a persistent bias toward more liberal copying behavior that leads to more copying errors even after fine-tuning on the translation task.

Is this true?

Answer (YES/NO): YES